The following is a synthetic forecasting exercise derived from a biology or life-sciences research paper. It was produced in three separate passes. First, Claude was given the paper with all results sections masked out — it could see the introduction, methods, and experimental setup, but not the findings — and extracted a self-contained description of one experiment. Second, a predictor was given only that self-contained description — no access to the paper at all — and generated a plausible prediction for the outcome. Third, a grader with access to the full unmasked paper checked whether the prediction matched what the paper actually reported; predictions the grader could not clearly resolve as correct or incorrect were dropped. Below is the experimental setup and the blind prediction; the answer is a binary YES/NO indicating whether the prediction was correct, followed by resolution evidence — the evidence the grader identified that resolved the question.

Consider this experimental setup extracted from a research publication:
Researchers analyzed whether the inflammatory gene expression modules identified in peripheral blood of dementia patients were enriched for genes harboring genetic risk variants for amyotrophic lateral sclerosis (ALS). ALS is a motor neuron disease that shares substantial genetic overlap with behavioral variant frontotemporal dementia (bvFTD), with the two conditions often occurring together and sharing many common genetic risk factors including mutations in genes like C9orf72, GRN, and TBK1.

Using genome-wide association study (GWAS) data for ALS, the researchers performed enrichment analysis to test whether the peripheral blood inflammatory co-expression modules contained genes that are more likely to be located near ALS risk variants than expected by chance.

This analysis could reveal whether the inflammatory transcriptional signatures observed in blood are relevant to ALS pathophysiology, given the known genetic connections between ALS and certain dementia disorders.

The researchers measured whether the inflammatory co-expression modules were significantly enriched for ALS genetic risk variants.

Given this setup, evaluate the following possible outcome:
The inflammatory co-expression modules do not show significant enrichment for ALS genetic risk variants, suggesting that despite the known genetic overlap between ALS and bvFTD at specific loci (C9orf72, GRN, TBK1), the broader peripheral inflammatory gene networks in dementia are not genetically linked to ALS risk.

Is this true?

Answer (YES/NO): YES